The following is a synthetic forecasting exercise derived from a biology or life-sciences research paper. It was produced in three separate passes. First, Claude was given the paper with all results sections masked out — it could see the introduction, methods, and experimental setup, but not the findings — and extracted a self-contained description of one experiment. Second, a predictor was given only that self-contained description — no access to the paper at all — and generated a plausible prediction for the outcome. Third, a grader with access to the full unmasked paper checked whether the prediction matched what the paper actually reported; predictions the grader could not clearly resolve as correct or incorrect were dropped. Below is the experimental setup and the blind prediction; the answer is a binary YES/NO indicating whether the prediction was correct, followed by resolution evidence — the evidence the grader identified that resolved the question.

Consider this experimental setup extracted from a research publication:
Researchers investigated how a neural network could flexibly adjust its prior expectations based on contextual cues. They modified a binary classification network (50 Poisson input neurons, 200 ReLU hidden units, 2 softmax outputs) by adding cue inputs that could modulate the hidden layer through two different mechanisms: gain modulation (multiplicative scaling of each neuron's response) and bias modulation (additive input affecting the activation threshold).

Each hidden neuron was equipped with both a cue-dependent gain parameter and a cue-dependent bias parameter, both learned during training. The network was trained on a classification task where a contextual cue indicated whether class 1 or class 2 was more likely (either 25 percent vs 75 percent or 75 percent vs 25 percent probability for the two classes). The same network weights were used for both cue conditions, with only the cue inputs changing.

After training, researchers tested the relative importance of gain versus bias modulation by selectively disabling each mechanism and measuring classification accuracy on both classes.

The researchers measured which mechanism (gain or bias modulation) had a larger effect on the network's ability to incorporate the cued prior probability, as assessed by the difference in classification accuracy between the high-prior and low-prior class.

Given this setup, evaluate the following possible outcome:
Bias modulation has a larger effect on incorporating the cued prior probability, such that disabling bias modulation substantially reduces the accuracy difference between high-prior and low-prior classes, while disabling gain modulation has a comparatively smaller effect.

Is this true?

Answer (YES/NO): YES